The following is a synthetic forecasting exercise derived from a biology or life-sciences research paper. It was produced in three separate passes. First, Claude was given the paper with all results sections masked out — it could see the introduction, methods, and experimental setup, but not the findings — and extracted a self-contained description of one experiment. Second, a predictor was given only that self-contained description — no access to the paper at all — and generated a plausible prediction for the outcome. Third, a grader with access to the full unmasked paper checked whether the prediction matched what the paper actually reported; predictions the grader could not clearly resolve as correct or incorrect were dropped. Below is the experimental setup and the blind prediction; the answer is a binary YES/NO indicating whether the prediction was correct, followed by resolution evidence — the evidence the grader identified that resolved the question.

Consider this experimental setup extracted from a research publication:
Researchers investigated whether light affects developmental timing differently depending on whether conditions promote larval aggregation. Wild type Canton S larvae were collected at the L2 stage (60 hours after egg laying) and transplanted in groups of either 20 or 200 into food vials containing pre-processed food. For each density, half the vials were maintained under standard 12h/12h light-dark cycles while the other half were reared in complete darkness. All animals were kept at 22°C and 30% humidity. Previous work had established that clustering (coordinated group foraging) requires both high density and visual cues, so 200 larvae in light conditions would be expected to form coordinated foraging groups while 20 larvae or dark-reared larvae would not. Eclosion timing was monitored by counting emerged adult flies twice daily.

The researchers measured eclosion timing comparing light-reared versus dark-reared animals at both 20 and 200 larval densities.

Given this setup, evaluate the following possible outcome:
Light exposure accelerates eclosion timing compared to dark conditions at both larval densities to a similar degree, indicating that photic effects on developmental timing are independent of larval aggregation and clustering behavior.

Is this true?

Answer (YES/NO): NO